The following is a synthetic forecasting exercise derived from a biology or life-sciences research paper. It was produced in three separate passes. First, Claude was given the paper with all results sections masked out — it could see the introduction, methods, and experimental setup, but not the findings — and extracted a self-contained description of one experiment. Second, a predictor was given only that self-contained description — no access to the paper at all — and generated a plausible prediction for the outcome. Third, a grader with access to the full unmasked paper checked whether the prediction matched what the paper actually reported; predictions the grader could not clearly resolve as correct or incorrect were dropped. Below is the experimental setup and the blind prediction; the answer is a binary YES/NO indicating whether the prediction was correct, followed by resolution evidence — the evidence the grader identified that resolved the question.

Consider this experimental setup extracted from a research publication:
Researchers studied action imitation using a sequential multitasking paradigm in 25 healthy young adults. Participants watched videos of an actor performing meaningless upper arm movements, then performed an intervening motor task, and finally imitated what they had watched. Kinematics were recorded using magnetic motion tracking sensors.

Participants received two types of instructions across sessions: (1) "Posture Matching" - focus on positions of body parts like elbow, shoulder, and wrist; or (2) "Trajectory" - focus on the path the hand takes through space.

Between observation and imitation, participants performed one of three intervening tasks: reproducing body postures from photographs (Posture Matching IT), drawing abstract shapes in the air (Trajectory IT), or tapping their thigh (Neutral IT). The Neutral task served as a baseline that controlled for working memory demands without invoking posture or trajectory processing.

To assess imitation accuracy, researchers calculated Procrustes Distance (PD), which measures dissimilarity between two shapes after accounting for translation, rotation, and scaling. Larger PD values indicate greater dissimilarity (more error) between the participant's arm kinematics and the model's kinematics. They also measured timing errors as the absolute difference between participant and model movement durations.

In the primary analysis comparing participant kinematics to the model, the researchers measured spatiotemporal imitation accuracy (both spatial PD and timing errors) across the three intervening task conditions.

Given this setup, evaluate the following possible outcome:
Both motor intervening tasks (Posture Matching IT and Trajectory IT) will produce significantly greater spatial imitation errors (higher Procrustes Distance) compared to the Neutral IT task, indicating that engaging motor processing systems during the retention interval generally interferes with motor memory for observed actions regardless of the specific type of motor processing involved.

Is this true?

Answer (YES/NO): NO